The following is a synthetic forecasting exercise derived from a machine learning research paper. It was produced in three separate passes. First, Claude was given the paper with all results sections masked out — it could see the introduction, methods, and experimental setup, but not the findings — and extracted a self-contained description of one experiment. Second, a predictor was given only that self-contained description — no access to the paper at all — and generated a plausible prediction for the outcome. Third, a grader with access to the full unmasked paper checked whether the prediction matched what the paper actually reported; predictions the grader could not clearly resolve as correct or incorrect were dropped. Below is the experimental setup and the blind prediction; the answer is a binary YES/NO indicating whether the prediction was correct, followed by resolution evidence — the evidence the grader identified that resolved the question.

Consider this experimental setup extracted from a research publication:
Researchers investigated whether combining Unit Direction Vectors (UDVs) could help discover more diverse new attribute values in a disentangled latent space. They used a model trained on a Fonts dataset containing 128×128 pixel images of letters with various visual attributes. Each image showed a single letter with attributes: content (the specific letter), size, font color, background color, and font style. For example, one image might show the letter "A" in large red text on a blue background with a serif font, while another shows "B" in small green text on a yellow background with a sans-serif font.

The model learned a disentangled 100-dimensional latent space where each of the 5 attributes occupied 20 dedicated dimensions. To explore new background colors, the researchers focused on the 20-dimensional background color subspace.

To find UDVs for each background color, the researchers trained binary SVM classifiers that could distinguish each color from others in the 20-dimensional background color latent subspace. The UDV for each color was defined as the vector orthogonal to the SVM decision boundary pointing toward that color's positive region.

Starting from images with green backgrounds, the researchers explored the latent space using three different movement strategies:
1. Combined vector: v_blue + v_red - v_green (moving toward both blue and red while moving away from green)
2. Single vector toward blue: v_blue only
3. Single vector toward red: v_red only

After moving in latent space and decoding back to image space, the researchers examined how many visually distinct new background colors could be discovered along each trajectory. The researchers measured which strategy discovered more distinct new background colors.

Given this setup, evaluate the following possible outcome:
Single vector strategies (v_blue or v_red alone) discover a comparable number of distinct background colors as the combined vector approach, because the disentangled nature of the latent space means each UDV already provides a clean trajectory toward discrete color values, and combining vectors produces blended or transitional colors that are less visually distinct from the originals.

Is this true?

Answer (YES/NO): NO